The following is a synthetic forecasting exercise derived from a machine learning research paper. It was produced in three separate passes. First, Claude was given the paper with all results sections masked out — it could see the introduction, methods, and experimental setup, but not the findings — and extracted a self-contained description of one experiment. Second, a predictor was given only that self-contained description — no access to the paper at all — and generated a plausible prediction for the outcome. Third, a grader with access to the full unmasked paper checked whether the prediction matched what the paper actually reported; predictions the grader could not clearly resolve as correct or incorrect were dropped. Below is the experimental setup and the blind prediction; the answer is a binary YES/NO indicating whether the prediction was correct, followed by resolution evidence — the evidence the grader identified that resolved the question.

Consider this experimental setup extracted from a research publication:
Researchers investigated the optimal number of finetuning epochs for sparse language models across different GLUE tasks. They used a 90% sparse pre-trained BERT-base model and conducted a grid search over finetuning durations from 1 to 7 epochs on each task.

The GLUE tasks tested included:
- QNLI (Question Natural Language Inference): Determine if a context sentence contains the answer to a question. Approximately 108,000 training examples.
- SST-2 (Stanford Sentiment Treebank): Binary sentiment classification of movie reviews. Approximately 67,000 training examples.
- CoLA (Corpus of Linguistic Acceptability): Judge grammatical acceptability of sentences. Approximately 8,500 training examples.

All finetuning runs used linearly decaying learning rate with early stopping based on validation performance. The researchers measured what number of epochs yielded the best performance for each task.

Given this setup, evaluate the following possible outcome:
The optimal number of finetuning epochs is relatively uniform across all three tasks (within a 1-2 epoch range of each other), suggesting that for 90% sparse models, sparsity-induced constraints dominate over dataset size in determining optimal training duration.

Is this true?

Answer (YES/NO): NO